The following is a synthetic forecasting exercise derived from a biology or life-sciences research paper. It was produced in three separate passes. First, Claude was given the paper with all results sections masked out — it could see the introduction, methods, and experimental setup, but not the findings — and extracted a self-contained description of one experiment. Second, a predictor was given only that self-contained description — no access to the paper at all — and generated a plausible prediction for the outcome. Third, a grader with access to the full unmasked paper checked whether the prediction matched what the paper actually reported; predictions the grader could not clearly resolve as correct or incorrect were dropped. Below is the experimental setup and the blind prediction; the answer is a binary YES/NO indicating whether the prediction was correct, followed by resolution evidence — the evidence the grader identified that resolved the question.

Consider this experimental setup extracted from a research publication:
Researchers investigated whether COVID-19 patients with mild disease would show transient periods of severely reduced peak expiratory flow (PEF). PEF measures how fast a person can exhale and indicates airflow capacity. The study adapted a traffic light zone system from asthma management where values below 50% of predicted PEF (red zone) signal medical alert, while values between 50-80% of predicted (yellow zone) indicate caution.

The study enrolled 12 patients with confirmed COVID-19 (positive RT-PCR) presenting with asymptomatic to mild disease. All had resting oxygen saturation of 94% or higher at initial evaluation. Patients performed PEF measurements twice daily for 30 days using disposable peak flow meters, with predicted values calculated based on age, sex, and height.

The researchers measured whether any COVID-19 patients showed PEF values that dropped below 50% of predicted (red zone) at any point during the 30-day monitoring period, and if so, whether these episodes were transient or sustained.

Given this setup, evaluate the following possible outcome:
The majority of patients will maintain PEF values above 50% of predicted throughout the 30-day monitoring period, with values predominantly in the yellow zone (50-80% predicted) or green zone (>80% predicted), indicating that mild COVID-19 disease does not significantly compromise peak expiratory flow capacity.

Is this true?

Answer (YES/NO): YES